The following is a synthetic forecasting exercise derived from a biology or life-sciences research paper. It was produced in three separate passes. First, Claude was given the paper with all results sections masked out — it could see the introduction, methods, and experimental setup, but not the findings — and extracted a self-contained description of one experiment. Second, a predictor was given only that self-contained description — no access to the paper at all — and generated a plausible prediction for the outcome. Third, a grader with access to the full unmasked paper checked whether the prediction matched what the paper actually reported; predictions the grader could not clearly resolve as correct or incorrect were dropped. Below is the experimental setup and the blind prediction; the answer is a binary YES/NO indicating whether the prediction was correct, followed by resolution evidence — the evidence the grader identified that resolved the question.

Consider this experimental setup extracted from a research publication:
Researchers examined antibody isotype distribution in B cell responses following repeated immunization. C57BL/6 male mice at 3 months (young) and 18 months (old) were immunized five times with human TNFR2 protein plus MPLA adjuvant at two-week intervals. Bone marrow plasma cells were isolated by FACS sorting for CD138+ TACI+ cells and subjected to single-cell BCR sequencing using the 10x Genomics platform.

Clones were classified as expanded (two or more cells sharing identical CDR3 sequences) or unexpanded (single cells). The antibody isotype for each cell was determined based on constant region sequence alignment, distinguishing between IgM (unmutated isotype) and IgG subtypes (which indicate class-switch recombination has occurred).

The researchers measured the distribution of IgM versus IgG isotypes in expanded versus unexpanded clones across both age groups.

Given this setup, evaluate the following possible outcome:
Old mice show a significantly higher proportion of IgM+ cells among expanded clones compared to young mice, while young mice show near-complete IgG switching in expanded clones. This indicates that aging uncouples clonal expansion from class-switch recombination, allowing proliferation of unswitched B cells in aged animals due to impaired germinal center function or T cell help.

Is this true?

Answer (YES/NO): NO